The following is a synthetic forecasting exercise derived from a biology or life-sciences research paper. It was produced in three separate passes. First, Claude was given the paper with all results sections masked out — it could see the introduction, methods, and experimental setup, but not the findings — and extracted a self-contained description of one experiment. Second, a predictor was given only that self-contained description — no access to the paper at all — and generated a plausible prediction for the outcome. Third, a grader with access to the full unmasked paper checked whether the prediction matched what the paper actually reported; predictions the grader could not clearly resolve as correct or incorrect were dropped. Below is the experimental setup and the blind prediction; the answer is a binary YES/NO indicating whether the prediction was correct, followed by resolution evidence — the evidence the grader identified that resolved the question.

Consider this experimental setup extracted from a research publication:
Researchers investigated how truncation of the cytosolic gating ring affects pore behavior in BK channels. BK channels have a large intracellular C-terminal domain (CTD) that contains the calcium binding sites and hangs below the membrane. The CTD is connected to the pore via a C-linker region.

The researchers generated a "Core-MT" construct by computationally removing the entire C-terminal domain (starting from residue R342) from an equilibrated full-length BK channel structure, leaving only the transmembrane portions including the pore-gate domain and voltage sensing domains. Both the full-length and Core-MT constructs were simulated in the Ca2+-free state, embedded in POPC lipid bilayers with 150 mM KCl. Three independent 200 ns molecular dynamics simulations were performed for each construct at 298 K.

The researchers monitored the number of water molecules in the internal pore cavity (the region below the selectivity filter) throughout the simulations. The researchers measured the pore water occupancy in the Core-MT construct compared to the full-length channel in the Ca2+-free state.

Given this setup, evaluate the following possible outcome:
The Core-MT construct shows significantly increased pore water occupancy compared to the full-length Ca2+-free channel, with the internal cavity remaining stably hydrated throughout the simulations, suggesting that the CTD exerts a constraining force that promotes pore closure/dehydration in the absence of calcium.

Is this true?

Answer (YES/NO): NO